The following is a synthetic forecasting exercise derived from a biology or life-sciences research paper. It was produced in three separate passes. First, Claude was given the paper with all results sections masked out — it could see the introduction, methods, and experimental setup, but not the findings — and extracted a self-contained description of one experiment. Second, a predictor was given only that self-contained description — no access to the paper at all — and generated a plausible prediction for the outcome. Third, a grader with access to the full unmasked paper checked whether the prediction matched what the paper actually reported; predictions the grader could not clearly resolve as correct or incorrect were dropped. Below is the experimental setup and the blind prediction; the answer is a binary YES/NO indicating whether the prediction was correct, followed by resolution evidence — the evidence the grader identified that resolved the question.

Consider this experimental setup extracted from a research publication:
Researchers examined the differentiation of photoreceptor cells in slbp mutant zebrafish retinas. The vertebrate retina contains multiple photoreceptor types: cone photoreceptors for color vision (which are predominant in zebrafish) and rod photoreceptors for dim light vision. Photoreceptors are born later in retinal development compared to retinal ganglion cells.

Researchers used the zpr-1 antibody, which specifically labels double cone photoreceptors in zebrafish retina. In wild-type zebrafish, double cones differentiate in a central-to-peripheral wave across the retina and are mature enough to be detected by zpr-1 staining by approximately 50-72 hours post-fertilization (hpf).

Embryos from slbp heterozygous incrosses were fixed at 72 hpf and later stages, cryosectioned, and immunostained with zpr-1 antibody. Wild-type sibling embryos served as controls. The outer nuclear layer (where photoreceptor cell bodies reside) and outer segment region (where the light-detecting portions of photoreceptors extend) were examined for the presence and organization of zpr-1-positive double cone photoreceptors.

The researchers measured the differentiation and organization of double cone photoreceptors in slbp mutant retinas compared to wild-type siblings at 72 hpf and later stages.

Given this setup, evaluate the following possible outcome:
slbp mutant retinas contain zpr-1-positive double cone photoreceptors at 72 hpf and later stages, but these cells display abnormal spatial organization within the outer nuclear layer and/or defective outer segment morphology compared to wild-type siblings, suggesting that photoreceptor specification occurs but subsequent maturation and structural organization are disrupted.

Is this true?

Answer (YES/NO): NO